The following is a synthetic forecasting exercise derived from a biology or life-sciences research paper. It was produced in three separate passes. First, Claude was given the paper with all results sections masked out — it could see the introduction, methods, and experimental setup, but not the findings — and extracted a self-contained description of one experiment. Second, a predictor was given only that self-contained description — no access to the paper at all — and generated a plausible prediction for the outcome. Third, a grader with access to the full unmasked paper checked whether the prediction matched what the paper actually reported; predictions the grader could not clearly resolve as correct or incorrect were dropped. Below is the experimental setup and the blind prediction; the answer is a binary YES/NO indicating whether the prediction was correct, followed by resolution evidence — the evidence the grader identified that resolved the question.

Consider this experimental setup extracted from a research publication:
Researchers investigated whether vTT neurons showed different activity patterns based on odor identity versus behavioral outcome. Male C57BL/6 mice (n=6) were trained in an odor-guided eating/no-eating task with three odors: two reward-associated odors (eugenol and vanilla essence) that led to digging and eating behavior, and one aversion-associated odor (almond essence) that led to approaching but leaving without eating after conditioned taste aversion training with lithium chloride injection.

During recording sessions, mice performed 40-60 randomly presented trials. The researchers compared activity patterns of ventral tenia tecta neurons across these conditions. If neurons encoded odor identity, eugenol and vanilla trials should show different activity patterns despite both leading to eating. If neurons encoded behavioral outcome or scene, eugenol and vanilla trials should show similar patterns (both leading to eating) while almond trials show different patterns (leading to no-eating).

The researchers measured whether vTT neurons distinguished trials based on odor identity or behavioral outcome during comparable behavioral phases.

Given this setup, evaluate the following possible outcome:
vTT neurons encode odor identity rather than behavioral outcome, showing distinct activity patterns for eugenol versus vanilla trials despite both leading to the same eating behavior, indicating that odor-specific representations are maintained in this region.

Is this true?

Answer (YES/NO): NO